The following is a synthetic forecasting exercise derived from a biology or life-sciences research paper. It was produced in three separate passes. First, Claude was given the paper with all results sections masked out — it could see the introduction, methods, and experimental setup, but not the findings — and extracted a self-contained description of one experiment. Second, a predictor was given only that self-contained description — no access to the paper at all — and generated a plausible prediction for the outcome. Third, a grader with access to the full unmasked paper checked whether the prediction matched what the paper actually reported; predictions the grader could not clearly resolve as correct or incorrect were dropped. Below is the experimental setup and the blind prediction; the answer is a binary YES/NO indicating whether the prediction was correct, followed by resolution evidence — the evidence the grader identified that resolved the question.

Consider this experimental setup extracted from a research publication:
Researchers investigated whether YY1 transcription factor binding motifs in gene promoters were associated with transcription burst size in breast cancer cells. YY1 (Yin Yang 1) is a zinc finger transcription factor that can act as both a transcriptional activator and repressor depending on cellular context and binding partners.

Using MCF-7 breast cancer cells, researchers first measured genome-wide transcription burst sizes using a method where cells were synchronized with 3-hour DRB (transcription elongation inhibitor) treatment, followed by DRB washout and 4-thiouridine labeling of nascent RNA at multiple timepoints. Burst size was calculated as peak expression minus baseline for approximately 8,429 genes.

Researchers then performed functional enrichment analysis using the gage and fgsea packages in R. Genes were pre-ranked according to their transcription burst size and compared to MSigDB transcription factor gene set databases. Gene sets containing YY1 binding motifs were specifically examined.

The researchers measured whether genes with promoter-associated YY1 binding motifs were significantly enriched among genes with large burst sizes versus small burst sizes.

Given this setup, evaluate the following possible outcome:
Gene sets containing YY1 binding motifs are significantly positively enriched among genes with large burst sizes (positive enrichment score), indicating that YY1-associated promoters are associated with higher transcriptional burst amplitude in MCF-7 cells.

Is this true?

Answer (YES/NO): YES